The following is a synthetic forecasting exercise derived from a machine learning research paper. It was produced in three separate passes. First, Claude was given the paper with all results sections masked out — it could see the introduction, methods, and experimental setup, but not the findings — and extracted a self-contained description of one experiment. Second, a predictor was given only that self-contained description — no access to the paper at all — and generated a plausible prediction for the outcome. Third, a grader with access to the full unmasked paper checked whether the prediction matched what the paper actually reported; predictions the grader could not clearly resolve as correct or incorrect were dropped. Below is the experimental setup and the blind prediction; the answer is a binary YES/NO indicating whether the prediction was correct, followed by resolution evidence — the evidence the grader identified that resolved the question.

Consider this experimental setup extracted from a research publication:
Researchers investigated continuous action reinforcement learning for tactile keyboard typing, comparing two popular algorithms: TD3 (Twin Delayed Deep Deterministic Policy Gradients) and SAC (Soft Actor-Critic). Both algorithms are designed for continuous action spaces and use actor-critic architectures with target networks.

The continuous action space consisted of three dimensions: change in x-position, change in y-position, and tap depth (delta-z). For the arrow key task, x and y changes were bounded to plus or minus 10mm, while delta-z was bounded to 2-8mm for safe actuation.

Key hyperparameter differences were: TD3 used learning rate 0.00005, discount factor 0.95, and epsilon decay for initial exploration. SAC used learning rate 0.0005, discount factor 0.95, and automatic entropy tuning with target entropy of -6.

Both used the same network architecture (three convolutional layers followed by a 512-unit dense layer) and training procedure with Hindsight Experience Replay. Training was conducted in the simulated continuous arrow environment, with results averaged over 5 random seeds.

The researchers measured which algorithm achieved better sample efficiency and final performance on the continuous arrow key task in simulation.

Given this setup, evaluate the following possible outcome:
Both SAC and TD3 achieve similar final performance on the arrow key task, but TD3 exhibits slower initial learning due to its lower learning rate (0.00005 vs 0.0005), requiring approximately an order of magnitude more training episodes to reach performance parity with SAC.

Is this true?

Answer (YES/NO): NO